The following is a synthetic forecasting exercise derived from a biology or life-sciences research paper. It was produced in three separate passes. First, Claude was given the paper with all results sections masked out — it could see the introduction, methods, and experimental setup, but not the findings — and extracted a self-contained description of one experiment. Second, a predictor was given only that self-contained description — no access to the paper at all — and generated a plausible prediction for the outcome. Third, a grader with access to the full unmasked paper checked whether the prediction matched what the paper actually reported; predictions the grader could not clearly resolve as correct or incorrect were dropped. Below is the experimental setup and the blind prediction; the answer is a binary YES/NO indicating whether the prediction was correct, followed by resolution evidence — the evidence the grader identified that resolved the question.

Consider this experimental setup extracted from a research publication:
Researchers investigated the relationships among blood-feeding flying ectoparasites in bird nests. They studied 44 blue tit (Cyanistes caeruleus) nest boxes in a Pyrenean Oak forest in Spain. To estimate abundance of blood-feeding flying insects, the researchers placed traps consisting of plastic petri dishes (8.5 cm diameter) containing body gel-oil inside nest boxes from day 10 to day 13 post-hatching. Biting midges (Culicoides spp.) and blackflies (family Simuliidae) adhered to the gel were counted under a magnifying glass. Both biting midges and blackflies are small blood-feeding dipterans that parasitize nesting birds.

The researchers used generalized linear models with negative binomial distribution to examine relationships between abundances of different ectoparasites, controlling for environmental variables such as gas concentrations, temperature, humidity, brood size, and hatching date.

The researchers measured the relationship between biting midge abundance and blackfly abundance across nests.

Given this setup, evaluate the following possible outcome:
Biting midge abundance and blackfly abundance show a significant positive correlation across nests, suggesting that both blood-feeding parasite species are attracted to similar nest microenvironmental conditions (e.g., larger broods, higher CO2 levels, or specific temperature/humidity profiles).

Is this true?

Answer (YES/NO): YES